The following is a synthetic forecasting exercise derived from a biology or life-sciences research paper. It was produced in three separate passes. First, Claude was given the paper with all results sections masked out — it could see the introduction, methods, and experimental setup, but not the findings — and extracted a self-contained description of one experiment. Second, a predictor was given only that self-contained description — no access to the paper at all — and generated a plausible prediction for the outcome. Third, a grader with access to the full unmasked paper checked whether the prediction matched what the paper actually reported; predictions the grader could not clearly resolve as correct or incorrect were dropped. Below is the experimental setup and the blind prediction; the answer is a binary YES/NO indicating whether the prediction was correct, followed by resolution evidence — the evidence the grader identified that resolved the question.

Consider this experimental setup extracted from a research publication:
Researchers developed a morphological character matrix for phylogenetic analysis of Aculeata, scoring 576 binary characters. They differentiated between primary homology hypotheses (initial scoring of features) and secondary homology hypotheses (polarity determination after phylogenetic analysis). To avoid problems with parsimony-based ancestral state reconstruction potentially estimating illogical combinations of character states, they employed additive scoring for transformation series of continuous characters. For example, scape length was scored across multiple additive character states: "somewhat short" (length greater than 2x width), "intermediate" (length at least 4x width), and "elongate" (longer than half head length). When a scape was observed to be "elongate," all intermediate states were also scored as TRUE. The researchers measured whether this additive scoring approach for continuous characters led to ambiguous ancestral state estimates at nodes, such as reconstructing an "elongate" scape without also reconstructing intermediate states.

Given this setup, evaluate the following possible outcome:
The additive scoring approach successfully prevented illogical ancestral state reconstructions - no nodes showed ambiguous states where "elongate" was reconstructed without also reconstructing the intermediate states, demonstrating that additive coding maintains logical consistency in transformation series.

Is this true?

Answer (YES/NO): YES